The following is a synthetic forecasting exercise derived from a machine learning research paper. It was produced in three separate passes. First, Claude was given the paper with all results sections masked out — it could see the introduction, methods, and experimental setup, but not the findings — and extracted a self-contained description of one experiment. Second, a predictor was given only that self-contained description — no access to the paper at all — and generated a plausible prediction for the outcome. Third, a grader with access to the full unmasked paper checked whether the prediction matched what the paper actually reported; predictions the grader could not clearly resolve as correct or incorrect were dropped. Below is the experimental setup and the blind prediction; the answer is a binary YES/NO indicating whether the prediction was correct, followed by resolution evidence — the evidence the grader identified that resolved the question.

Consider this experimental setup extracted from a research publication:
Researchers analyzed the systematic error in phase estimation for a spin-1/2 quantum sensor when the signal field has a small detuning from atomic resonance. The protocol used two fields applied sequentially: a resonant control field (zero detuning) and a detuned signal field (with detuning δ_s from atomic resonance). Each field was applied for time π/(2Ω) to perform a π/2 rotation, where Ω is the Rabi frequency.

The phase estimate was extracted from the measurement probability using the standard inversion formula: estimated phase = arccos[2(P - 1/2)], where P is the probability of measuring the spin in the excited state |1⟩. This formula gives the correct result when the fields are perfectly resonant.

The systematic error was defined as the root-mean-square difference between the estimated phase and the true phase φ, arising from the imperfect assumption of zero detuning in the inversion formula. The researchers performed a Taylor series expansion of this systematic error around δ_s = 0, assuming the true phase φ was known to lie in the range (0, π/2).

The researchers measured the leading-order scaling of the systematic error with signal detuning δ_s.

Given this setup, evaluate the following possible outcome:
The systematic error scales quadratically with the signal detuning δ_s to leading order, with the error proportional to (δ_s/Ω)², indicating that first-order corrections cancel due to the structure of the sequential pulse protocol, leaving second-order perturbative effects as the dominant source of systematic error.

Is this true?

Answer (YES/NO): NO